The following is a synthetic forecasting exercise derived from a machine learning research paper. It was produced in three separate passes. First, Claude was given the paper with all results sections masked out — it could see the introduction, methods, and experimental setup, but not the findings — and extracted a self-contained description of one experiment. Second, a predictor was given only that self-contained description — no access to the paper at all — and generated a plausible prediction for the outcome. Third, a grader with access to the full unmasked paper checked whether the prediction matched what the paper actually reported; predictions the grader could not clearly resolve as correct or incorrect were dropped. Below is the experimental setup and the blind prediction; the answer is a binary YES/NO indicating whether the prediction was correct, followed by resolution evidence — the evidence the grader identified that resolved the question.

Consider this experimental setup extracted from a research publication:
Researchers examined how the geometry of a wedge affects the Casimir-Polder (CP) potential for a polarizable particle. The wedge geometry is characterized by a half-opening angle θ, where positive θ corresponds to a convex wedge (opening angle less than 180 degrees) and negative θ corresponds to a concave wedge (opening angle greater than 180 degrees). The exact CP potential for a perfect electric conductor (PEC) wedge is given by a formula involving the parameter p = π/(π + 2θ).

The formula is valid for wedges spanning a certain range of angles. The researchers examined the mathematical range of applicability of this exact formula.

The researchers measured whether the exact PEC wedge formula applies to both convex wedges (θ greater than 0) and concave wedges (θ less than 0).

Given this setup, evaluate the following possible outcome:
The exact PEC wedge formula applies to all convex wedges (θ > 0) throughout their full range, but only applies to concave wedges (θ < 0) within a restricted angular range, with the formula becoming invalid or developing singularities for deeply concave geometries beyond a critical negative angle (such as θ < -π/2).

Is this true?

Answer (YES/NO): YES